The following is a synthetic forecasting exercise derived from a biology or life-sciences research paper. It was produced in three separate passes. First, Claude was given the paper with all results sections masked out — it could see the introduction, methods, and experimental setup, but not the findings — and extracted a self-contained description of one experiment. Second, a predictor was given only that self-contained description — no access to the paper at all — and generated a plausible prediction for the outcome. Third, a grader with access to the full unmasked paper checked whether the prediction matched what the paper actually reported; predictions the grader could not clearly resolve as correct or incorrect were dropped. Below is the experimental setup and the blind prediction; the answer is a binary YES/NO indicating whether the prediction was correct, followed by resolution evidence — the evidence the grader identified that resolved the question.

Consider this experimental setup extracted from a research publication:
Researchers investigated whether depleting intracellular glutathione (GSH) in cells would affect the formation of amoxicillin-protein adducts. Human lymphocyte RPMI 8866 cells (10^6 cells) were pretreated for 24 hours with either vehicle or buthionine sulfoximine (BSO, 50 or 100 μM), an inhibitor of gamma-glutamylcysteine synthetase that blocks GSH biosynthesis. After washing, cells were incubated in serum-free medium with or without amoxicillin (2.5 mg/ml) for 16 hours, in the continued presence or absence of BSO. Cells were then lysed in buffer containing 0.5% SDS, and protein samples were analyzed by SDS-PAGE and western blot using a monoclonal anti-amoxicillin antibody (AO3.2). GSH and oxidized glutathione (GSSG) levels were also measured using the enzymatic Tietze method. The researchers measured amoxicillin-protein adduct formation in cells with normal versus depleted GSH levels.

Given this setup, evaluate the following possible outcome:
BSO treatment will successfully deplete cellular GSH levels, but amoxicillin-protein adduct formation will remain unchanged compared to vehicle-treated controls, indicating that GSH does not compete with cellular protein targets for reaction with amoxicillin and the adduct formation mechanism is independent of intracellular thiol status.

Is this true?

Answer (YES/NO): NO